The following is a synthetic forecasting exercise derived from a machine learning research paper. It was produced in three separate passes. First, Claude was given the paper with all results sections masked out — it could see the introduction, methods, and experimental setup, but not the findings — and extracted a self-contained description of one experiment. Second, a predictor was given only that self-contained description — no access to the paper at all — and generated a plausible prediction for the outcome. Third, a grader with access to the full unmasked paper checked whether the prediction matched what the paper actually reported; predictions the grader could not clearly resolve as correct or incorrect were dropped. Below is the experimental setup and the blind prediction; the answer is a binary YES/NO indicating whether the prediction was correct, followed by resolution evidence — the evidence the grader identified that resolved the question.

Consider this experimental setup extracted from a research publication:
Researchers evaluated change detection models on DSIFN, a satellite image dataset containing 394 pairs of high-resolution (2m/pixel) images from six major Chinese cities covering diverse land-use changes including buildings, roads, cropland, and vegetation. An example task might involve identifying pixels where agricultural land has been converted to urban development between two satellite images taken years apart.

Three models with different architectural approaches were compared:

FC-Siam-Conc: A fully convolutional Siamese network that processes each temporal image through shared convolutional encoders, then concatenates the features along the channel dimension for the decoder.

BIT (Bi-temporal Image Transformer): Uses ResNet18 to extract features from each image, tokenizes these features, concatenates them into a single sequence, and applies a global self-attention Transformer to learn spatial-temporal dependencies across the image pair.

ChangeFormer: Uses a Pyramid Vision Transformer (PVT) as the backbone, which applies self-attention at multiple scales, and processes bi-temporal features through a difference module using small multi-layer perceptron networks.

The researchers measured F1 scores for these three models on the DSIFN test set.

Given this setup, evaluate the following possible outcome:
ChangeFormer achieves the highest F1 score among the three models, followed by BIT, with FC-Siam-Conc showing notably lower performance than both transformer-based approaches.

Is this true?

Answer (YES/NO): YES